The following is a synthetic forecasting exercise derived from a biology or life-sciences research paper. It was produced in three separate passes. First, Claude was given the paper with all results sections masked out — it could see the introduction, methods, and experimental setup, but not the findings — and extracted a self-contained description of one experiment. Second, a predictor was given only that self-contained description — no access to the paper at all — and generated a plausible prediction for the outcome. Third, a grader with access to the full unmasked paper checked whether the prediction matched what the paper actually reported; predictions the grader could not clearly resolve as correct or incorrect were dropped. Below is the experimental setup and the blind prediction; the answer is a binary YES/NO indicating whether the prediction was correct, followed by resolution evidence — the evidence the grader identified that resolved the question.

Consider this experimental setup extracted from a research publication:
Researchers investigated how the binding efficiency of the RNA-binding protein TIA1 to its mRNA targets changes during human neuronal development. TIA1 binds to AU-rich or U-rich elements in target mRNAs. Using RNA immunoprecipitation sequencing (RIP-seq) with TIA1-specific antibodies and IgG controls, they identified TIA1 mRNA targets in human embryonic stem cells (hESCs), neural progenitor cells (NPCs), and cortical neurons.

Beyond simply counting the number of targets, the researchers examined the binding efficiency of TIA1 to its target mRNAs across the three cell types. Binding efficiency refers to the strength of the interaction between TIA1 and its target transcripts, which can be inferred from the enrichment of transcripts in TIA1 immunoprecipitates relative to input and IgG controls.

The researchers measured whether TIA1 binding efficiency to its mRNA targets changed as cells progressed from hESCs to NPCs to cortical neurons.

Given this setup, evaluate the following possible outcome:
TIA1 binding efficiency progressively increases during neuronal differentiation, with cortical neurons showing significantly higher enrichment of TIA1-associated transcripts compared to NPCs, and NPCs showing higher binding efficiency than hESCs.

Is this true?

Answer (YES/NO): NO